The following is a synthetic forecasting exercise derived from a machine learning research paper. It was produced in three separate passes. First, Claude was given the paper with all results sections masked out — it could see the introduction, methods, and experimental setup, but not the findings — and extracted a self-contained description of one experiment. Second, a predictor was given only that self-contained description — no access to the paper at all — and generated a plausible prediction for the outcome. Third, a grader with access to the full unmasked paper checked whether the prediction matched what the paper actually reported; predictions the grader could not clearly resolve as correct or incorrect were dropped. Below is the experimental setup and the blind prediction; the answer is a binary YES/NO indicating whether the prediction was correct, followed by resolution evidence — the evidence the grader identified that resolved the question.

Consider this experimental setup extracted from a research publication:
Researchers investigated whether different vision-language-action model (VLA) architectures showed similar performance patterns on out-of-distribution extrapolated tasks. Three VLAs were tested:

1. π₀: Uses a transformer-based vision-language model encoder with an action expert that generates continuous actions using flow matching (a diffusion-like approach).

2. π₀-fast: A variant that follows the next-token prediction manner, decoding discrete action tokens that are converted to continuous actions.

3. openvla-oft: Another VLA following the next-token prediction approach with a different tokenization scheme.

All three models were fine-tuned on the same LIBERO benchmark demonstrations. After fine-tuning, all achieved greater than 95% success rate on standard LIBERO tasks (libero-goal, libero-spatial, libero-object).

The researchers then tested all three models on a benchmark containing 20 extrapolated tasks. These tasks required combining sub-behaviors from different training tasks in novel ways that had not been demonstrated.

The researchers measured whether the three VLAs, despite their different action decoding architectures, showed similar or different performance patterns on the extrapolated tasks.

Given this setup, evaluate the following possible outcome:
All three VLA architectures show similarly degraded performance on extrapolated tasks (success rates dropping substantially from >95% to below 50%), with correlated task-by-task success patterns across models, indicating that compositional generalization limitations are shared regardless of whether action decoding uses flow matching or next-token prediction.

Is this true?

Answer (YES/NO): NO